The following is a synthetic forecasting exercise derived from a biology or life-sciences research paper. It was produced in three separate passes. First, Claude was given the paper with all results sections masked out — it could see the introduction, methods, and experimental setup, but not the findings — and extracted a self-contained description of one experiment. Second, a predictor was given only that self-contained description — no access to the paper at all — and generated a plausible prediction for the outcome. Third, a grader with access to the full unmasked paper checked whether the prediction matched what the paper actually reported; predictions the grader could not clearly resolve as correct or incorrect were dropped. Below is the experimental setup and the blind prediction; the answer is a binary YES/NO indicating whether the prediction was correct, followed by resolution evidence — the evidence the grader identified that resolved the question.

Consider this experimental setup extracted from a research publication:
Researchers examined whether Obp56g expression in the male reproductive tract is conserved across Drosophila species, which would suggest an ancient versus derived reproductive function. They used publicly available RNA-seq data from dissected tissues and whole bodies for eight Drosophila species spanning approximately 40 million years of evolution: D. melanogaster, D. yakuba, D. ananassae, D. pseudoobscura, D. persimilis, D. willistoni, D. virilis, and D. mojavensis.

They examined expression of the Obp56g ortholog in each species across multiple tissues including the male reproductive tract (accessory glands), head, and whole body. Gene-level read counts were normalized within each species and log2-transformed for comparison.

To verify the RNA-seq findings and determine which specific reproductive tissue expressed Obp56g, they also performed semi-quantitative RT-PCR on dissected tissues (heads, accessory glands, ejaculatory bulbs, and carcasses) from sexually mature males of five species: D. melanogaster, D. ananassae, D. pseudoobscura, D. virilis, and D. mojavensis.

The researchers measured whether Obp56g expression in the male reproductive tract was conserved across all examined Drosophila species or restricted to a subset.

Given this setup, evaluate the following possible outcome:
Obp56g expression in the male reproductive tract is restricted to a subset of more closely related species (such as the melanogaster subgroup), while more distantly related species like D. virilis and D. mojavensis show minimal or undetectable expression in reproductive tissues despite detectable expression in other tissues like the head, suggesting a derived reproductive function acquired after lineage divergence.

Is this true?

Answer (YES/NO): YES